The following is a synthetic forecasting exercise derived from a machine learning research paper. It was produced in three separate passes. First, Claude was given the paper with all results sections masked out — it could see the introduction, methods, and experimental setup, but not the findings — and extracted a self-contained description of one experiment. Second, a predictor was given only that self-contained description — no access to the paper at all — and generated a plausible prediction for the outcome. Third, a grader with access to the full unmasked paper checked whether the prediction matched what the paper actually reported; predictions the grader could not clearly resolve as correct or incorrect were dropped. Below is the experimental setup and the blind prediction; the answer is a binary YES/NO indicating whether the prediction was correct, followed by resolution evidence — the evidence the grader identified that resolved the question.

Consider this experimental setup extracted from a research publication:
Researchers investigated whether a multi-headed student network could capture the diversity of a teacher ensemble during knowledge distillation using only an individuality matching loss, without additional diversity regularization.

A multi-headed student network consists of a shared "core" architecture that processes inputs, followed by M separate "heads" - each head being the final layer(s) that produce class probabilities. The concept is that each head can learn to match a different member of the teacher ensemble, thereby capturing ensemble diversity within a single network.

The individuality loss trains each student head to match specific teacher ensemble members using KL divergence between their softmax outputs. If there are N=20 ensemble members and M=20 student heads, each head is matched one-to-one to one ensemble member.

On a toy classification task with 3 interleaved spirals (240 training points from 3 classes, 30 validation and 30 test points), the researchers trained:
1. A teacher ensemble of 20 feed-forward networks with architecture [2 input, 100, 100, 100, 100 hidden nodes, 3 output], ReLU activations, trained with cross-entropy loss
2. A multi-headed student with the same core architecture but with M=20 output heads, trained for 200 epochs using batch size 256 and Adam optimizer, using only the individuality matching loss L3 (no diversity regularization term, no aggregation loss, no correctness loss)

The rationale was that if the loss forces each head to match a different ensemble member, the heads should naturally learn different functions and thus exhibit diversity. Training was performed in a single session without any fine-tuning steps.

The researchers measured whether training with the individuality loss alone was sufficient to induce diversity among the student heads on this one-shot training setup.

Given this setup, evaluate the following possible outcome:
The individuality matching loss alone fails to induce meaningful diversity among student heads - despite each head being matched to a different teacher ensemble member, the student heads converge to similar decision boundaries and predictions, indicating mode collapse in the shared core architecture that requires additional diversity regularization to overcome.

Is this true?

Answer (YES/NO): YES